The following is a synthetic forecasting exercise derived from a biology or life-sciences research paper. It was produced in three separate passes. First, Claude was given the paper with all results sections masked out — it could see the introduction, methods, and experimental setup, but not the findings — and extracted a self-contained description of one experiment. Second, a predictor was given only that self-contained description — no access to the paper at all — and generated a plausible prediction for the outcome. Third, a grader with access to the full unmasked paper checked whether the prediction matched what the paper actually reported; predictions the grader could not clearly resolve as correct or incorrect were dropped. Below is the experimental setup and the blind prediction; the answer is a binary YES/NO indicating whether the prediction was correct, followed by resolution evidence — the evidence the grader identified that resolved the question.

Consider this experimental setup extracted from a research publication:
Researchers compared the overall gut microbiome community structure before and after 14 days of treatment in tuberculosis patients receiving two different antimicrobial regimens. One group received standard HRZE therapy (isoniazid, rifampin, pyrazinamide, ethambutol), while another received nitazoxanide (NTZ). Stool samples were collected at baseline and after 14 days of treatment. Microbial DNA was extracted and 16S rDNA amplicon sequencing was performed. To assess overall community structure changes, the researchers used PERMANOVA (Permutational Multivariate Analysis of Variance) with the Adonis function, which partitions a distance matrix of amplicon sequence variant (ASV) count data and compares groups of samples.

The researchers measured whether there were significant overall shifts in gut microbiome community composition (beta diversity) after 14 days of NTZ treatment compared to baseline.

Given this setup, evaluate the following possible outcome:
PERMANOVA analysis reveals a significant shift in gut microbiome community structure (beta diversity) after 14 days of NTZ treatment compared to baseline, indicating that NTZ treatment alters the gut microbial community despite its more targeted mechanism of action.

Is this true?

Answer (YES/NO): YES